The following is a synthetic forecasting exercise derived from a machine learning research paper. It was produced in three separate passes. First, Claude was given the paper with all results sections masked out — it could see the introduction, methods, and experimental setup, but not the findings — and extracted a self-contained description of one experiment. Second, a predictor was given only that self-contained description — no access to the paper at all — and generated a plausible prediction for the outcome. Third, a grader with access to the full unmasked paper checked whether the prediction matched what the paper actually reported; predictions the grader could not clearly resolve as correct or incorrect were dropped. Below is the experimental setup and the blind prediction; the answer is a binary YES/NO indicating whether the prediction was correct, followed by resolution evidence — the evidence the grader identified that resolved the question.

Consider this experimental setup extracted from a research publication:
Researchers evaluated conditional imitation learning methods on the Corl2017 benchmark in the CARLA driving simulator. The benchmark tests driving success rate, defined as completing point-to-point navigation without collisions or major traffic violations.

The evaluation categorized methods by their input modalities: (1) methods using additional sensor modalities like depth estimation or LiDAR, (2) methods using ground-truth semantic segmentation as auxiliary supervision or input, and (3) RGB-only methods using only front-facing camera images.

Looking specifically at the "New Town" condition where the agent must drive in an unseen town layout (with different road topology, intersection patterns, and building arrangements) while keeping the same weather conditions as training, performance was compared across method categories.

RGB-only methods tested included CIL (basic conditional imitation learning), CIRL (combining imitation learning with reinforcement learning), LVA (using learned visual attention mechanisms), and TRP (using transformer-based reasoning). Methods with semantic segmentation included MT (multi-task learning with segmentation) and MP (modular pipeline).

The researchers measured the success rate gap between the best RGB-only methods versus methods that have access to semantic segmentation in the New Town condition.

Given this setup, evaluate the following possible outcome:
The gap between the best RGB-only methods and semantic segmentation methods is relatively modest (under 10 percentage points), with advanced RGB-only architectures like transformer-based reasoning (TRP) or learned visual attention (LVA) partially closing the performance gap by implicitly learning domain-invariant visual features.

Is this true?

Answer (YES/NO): NO